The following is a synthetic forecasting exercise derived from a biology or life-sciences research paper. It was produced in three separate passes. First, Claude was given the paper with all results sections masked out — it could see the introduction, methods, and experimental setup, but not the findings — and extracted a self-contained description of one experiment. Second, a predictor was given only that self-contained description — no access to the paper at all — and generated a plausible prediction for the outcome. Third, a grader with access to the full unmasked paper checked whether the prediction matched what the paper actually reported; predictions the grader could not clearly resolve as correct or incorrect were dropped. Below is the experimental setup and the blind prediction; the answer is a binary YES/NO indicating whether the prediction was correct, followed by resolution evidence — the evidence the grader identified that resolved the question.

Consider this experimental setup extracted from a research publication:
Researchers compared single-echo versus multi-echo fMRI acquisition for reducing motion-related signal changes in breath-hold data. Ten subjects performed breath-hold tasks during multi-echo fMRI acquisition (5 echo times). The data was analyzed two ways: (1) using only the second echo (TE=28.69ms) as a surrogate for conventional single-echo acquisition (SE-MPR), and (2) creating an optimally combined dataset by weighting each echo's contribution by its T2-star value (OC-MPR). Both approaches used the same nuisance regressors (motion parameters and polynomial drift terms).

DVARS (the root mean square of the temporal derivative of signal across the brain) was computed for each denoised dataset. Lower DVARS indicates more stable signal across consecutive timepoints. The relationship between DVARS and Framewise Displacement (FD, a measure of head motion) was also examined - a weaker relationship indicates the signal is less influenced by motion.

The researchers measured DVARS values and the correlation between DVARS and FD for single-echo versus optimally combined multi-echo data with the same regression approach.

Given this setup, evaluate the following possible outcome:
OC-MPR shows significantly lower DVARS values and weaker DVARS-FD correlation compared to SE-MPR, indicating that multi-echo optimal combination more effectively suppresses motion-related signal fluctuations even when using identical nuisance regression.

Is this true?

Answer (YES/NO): NO